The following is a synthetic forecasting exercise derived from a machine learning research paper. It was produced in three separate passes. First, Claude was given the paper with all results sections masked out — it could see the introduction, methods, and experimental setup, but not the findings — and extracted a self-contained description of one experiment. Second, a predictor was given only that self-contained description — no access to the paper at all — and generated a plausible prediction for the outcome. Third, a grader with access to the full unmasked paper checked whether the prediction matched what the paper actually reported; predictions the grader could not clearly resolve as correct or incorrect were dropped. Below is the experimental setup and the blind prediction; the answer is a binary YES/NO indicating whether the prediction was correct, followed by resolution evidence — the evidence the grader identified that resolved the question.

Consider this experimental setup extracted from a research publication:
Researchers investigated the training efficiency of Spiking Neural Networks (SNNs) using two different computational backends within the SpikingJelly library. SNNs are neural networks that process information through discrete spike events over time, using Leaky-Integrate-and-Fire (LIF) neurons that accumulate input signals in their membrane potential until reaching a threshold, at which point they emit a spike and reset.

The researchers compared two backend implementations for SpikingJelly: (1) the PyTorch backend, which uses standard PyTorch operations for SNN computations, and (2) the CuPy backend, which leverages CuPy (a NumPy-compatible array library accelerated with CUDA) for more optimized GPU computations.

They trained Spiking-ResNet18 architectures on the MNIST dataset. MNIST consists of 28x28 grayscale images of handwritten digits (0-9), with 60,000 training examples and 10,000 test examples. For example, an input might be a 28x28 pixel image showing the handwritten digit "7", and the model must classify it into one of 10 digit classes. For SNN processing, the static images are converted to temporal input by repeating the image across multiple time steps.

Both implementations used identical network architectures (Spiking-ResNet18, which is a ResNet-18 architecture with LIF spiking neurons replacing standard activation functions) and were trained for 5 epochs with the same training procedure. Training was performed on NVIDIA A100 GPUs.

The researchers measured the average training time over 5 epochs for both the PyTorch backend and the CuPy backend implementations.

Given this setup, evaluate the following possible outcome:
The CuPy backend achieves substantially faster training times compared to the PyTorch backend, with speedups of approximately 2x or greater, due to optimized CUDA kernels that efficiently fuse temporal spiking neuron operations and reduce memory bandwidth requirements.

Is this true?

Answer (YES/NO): NO